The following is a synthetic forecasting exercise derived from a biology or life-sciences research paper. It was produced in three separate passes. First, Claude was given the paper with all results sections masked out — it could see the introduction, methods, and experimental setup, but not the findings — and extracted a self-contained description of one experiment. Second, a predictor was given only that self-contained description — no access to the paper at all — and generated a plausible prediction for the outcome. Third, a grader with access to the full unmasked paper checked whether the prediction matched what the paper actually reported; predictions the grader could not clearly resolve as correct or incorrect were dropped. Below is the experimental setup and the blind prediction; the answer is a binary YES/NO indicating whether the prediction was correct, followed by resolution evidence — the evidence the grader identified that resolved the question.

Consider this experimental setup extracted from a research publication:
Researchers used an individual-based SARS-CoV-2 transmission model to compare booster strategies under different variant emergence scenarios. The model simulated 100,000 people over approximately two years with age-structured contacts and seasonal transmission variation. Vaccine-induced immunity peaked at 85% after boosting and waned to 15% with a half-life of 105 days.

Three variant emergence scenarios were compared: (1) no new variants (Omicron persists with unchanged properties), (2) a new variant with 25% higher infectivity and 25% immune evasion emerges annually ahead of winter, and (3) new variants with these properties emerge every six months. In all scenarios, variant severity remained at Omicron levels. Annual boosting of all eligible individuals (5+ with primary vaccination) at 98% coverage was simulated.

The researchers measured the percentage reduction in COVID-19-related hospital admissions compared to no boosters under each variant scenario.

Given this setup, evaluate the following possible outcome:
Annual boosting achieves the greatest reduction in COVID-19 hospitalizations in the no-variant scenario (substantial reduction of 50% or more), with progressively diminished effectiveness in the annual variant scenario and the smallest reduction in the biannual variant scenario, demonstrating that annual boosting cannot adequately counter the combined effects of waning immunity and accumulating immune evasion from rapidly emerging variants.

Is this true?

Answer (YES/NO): YES